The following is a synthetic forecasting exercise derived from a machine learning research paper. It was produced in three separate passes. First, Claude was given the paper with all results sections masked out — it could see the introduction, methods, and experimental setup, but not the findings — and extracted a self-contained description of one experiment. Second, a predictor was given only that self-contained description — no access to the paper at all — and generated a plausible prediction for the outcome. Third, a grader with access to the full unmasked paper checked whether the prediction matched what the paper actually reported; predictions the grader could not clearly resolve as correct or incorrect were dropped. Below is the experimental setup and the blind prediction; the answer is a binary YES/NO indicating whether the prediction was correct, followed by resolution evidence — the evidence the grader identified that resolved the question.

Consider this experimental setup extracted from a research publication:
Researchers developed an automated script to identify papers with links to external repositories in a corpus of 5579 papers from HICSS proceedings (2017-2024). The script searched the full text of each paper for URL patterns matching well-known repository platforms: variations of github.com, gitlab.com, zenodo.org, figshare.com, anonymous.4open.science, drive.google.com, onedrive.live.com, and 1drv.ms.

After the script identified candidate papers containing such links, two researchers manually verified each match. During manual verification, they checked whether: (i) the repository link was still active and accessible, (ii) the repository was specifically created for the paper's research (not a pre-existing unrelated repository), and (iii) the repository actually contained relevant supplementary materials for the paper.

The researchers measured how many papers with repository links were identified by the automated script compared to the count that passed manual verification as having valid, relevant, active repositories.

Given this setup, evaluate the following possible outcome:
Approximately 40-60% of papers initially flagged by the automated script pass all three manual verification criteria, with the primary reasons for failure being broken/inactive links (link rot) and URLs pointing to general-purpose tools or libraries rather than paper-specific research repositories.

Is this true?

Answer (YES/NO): NO